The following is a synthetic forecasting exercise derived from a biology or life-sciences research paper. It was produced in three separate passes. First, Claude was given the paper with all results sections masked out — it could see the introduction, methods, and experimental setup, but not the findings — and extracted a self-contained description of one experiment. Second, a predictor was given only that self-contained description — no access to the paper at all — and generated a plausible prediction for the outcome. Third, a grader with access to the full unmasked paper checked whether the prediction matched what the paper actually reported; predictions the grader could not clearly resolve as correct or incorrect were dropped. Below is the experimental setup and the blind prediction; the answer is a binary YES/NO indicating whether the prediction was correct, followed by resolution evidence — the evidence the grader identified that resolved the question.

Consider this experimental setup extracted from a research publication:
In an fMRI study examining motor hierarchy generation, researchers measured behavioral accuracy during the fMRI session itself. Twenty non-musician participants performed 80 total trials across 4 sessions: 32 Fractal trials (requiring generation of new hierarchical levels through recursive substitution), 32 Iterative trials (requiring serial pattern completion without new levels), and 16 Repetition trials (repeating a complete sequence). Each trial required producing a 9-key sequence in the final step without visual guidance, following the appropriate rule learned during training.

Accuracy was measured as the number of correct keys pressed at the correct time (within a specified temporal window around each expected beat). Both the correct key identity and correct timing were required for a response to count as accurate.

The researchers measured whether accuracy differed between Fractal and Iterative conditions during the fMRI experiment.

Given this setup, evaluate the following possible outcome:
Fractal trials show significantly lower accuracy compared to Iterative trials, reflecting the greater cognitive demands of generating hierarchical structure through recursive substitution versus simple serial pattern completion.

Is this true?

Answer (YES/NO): NO